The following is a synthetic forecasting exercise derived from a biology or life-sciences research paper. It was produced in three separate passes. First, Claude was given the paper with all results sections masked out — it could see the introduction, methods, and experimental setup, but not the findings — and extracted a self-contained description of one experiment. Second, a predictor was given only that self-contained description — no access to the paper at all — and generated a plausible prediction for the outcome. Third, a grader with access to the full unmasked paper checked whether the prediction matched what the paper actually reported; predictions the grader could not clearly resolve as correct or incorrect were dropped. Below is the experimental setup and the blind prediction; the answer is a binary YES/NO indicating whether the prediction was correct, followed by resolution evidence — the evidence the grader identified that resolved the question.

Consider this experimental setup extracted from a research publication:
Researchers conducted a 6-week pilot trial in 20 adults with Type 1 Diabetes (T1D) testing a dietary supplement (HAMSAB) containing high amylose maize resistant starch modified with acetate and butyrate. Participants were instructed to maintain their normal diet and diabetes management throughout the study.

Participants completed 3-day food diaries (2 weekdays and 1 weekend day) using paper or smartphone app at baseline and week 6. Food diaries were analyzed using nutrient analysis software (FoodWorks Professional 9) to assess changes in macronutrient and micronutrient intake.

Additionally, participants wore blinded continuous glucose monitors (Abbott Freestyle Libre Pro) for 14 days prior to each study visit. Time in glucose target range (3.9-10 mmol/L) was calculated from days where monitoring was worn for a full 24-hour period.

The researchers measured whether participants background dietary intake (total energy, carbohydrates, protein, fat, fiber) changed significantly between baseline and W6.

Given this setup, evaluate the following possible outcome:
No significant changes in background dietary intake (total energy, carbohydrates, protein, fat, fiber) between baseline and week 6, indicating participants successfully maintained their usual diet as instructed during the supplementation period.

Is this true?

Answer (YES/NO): YES